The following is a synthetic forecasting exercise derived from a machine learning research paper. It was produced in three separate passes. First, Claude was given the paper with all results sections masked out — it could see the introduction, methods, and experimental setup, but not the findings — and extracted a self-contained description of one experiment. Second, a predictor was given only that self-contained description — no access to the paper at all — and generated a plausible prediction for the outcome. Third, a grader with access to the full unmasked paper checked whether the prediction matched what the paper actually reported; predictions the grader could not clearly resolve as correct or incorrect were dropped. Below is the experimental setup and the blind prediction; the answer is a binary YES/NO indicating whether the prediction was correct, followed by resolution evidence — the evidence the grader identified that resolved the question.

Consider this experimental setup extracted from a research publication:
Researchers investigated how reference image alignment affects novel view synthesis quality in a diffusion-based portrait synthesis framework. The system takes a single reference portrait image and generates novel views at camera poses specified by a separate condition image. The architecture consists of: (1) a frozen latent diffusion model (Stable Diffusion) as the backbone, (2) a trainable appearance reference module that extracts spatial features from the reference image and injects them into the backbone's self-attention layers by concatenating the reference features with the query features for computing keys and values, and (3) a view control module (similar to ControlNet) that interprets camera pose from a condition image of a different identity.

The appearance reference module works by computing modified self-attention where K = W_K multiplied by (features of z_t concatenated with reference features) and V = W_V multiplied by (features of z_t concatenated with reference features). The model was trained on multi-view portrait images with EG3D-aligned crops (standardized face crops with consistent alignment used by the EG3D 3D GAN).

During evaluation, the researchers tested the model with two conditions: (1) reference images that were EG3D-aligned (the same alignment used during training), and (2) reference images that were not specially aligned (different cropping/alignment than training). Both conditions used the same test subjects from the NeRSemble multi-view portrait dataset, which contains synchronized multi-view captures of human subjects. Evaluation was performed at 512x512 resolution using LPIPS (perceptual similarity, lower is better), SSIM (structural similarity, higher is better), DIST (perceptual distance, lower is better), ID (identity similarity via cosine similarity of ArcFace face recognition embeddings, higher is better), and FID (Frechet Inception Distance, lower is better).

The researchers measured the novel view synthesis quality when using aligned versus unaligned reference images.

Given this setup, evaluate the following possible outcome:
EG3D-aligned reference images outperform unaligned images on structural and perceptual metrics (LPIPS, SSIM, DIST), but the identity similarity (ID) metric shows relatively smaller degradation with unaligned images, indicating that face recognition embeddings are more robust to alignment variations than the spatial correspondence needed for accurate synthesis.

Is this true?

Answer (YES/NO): NO